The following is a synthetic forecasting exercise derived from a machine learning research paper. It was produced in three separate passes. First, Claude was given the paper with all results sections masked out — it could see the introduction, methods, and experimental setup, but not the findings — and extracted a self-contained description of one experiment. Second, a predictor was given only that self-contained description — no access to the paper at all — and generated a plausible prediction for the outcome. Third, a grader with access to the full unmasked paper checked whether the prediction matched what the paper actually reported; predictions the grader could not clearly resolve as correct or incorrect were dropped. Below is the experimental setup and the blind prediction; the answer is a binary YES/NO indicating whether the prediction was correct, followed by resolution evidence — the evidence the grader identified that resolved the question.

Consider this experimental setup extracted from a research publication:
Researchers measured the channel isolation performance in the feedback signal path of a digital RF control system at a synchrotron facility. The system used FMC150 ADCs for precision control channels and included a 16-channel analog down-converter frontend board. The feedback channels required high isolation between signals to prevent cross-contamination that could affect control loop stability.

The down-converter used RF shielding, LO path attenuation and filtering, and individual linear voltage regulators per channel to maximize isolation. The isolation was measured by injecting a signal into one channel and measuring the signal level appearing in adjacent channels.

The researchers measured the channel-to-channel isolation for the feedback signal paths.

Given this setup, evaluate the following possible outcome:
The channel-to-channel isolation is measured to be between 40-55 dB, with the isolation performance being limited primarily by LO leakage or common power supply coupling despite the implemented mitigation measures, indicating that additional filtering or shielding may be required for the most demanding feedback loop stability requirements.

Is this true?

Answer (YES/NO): NO